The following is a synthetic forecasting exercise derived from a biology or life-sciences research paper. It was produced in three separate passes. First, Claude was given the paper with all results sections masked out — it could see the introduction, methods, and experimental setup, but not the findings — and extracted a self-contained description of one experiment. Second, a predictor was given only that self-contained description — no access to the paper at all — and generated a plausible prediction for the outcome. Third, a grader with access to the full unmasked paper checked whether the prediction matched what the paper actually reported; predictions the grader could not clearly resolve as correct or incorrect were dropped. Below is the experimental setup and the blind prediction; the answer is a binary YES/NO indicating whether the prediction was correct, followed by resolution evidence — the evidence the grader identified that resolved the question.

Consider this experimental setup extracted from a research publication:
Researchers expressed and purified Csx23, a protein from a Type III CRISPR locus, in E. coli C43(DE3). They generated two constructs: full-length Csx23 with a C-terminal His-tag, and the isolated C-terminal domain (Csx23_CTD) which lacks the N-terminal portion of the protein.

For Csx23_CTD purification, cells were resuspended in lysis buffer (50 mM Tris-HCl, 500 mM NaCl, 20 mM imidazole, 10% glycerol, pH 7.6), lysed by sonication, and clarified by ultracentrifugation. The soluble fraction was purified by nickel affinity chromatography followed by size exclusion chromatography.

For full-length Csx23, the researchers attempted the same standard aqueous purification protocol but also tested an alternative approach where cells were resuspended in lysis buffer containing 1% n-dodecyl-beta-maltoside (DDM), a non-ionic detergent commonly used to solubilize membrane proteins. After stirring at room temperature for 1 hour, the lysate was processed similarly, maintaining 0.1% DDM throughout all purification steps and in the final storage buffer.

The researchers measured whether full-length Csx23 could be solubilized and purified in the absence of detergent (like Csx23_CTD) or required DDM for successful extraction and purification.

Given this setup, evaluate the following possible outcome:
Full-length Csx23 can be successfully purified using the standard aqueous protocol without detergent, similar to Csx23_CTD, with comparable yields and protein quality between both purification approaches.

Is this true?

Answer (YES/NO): NO